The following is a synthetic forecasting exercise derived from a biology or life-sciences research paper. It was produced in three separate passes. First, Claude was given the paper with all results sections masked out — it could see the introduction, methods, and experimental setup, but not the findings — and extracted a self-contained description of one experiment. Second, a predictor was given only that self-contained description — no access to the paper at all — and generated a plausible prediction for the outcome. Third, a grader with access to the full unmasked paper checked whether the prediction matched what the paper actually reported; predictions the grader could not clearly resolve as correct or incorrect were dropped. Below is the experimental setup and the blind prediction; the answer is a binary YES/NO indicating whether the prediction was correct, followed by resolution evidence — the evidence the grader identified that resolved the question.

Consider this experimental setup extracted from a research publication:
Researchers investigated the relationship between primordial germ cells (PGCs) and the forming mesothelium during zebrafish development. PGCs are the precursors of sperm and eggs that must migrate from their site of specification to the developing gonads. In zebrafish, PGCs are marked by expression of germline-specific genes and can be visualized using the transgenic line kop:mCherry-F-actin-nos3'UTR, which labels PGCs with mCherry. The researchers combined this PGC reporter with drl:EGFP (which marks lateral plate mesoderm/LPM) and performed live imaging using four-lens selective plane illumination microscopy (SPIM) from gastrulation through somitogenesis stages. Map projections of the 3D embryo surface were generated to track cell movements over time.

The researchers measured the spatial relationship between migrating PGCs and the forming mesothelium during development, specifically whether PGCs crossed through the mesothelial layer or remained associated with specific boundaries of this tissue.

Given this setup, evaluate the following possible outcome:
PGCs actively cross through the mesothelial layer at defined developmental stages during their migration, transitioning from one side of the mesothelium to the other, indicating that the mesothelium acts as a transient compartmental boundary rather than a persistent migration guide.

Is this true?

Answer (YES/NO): NO